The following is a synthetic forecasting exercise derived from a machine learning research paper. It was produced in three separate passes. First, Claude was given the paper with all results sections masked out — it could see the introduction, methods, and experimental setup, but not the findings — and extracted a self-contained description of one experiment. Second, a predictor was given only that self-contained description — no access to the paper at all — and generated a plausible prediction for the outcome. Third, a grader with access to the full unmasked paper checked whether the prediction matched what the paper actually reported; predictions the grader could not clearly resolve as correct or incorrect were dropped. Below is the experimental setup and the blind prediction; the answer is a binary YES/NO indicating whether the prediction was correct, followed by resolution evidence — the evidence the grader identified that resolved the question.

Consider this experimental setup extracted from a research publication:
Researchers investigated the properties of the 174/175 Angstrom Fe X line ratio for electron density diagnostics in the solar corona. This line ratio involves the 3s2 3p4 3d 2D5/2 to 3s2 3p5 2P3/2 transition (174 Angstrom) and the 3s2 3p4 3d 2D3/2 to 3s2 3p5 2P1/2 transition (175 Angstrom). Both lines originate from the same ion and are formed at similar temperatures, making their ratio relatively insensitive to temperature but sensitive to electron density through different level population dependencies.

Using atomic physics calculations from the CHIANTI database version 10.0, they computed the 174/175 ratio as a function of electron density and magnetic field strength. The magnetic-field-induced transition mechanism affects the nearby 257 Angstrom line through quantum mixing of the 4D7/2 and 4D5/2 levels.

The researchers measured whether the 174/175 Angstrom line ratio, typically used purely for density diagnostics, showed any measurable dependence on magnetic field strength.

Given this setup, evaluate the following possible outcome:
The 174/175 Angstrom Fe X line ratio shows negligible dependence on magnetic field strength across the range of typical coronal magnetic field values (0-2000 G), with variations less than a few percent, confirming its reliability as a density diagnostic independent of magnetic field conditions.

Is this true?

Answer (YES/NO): NO